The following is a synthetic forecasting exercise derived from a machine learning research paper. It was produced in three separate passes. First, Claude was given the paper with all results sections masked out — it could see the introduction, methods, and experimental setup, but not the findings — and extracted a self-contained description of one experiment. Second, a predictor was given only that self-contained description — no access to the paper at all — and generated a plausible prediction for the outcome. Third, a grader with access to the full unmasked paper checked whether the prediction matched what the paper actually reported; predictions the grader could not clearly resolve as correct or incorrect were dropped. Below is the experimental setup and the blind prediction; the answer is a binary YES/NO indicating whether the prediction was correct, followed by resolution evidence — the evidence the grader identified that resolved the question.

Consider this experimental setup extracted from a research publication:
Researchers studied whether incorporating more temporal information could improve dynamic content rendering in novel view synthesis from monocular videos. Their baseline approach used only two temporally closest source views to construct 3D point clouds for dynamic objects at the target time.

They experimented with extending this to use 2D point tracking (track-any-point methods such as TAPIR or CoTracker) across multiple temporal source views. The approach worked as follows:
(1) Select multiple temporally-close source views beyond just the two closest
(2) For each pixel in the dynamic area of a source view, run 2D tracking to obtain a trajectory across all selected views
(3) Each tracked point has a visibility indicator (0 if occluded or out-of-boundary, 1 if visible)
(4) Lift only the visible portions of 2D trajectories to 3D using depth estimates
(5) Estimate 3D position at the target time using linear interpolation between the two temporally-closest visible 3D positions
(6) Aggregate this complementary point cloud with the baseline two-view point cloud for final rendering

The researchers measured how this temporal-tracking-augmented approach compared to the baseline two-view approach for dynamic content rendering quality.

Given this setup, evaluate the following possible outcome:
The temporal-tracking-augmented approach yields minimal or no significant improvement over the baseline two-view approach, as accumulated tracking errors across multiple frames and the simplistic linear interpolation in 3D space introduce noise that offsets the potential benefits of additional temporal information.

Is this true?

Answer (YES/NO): NO